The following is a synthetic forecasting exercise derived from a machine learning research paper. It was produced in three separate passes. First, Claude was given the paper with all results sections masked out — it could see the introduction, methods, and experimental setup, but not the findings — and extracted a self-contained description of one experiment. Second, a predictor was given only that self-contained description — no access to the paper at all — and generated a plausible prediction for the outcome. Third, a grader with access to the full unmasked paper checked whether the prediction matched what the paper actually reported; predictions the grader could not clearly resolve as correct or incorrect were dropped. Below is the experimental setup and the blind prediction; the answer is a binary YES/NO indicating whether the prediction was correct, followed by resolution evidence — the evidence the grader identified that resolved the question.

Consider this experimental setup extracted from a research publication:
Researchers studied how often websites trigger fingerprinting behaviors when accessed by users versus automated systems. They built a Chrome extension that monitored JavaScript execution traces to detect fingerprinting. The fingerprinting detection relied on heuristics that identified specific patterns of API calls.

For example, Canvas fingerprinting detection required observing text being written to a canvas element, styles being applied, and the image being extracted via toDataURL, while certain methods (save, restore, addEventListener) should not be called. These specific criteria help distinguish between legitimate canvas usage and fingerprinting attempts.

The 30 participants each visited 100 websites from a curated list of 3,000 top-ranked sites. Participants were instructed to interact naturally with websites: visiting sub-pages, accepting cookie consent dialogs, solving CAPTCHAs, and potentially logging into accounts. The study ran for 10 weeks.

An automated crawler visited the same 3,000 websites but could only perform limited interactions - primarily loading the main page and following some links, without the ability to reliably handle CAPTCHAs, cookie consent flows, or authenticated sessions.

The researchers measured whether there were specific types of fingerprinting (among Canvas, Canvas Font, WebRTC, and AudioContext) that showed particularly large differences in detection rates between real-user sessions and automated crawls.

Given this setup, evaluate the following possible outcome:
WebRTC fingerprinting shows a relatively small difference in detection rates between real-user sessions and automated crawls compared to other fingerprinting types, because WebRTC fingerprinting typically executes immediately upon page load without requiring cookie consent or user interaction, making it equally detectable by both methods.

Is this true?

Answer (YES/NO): NO